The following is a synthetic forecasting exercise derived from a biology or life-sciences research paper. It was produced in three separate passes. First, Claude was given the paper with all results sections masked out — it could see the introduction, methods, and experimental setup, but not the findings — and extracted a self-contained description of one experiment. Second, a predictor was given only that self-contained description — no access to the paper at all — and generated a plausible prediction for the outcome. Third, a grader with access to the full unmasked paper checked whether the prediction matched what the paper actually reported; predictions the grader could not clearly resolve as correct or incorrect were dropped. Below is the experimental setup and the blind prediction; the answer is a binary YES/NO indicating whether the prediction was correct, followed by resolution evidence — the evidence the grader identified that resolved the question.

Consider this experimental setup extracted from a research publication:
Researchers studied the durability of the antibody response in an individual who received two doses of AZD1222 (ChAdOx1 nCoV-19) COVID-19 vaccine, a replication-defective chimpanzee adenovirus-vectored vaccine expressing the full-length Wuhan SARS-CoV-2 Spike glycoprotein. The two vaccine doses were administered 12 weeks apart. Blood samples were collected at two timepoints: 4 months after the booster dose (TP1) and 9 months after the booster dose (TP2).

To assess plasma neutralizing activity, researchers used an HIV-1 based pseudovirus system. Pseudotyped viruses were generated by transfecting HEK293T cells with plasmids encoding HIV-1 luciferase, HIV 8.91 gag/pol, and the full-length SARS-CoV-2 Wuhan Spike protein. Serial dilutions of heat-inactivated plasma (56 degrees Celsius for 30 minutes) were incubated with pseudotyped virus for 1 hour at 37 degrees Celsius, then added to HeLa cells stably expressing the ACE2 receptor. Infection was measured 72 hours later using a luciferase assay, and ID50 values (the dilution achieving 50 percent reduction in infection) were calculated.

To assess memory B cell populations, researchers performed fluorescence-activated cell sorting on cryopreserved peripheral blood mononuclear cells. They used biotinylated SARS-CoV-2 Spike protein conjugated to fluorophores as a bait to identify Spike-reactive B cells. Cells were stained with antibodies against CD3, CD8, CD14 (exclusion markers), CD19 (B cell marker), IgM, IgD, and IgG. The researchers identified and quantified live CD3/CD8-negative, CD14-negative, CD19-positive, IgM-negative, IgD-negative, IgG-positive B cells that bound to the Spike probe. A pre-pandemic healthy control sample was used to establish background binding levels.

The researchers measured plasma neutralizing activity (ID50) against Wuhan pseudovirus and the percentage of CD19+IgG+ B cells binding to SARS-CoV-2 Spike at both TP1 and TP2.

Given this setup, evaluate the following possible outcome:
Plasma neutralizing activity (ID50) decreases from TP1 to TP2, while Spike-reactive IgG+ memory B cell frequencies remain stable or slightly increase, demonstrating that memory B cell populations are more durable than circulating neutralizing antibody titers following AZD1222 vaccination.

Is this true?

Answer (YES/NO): YES